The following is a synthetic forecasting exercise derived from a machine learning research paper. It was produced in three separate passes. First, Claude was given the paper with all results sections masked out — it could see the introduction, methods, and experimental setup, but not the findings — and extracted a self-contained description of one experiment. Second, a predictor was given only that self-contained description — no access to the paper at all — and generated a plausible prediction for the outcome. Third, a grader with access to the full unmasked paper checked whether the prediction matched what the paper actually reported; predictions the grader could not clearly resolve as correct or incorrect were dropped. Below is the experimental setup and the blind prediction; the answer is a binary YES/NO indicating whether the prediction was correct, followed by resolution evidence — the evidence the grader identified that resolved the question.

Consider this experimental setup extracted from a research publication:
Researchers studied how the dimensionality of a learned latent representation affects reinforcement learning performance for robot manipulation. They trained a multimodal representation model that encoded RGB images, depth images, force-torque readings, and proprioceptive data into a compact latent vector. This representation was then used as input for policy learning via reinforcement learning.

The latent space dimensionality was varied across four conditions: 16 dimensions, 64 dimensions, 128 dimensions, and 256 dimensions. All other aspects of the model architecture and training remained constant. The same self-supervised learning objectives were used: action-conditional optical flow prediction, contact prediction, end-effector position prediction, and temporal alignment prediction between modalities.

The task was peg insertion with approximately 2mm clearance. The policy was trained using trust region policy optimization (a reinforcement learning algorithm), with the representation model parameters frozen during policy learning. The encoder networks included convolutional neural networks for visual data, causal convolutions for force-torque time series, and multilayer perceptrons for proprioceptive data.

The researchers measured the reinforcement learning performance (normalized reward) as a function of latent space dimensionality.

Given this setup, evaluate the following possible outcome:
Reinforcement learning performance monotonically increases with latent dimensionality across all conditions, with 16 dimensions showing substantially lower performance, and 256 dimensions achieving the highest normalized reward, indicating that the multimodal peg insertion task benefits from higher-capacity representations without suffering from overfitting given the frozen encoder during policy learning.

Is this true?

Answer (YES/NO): NO